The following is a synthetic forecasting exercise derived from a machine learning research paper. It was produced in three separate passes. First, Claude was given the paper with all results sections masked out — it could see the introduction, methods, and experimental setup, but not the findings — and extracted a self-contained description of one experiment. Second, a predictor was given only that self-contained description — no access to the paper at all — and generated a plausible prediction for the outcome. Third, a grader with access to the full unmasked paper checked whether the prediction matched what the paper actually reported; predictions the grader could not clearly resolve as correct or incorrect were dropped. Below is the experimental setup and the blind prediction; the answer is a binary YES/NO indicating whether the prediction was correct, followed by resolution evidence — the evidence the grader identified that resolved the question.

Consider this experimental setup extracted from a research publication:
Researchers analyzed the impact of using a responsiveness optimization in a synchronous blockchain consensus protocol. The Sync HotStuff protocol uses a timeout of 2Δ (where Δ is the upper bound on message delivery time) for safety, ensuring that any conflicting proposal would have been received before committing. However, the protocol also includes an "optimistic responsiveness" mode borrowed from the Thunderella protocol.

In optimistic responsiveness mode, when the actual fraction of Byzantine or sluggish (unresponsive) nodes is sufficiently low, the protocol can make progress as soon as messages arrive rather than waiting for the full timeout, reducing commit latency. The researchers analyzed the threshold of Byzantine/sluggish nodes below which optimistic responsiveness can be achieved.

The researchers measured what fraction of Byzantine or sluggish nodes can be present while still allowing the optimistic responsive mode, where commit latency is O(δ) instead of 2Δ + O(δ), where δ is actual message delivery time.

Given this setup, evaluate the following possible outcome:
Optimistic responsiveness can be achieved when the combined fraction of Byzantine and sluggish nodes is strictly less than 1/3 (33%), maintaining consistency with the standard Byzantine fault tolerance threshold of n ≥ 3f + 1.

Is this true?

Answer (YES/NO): NO